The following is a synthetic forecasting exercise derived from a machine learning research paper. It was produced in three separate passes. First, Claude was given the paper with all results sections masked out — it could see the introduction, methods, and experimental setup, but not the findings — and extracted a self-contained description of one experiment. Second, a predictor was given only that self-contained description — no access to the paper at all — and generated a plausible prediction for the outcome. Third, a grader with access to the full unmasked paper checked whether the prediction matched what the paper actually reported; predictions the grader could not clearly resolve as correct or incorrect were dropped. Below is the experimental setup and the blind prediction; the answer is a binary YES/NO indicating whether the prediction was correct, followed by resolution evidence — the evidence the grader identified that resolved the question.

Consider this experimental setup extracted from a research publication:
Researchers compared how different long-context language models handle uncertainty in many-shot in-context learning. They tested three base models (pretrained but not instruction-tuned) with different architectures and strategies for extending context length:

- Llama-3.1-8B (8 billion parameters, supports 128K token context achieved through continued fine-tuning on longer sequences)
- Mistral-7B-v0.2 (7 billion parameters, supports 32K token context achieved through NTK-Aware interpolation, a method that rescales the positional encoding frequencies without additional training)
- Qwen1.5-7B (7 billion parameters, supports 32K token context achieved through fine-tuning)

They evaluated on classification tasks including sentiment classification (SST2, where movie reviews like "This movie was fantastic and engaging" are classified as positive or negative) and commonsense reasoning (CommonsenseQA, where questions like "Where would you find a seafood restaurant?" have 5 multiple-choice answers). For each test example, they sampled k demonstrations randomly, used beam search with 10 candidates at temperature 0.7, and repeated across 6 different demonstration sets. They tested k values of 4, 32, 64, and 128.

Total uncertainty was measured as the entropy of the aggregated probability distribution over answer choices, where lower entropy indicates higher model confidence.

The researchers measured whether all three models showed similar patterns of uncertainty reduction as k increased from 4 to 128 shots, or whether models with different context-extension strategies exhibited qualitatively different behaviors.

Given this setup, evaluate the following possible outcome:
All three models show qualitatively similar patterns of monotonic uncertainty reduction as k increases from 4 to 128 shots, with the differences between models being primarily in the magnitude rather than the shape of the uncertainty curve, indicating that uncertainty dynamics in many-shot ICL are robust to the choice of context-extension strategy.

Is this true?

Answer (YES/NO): NO